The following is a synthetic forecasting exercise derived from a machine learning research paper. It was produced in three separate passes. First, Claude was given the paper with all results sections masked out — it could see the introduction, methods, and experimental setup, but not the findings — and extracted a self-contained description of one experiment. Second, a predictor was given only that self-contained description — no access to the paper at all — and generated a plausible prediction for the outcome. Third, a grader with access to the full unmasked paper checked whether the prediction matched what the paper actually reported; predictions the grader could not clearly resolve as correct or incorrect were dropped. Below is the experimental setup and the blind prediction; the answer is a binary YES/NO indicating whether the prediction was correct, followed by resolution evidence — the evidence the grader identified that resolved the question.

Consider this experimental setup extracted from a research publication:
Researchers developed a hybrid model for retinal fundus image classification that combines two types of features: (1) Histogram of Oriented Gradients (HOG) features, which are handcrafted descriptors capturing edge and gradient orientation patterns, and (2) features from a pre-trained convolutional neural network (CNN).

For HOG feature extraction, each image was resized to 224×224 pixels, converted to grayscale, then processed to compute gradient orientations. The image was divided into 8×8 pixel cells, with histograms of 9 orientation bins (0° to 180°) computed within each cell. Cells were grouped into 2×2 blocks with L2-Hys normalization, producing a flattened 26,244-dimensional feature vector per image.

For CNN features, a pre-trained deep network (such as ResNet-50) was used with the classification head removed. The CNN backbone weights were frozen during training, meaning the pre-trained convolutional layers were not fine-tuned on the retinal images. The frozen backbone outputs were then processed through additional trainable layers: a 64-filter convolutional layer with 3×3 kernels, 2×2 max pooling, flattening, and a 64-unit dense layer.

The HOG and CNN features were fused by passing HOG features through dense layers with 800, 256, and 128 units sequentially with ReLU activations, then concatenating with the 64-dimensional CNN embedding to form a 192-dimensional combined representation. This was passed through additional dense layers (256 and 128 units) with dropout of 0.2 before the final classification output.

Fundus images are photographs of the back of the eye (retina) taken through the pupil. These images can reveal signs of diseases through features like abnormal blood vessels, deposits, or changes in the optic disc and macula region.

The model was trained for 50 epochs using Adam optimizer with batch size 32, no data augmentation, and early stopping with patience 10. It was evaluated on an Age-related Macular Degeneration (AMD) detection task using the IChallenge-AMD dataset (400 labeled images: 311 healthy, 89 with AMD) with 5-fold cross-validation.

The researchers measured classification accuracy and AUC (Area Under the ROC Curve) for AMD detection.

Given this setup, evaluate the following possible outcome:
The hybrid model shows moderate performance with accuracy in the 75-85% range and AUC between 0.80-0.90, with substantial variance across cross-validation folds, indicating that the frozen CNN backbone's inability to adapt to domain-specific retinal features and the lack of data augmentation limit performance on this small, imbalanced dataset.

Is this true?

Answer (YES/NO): NO